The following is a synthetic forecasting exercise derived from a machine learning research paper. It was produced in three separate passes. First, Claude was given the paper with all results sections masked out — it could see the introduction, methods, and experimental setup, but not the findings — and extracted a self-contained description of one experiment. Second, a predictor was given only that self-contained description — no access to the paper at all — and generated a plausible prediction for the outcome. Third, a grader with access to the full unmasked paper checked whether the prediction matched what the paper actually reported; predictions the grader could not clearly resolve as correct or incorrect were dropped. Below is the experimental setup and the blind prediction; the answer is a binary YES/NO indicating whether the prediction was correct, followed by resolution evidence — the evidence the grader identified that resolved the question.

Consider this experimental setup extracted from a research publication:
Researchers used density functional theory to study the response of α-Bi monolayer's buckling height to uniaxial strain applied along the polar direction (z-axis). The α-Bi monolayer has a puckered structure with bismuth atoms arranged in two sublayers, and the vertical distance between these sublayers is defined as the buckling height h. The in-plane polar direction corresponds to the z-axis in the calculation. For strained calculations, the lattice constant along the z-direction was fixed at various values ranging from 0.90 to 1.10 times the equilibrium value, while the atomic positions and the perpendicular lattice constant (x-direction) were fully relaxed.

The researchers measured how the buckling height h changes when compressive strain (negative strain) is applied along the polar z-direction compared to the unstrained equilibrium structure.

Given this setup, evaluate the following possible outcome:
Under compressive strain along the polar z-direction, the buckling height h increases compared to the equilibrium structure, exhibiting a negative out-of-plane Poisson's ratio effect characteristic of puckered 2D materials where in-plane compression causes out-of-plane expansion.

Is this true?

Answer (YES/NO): NO